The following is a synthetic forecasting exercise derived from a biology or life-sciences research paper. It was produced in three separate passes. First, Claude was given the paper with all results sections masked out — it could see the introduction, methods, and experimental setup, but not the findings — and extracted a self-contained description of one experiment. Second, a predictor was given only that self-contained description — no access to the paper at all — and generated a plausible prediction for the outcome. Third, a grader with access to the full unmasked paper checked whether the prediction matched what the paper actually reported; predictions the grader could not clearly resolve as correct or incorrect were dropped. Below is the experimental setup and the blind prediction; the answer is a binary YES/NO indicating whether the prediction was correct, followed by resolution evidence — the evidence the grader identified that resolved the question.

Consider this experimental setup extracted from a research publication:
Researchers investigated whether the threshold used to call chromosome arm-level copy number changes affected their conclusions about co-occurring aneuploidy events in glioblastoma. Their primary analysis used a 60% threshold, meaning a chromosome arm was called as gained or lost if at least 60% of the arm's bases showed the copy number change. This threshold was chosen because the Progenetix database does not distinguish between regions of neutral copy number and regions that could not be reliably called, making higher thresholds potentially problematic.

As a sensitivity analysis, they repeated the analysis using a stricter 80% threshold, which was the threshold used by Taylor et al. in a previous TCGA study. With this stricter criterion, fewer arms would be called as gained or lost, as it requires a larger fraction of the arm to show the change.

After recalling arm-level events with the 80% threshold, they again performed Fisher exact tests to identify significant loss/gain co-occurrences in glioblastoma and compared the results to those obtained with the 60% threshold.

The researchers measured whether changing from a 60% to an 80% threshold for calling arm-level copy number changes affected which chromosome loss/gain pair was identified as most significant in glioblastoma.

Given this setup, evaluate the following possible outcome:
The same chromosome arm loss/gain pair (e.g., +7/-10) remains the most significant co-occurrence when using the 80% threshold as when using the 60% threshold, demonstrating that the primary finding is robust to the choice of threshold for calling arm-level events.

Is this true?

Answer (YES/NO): YES